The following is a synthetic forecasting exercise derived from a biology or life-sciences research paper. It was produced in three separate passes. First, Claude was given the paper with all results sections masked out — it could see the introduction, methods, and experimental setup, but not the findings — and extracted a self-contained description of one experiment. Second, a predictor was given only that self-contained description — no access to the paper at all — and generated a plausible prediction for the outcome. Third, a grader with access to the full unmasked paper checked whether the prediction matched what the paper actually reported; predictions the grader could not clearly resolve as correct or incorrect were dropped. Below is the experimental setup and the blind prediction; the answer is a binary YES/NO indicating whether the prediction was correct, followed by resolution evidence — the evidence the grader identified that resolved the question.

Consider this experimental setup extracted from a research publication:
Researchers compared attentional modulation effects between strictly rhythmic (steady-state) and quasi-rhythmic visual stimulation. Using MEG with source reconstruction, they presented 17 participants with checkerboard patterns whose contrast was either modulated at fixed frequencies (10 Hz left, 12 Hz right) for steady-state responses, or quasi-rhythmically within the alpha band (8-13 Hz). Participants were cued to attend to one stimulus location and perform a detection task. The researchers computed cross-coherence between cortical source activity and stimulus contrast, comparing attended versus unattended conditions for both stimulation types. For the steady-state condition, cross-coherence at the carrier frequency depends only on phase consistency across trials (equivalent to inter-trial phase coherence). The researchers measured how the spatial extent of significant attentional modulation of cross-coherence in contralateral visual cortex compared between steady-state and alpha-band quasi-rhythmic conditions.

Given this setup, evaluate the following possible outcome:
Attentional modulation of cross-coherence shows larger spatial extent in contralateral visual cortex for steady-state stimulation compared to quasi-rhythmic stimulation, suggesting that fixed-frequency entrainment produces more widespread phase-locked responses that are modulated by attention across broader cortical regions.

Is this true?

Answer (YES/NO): YES